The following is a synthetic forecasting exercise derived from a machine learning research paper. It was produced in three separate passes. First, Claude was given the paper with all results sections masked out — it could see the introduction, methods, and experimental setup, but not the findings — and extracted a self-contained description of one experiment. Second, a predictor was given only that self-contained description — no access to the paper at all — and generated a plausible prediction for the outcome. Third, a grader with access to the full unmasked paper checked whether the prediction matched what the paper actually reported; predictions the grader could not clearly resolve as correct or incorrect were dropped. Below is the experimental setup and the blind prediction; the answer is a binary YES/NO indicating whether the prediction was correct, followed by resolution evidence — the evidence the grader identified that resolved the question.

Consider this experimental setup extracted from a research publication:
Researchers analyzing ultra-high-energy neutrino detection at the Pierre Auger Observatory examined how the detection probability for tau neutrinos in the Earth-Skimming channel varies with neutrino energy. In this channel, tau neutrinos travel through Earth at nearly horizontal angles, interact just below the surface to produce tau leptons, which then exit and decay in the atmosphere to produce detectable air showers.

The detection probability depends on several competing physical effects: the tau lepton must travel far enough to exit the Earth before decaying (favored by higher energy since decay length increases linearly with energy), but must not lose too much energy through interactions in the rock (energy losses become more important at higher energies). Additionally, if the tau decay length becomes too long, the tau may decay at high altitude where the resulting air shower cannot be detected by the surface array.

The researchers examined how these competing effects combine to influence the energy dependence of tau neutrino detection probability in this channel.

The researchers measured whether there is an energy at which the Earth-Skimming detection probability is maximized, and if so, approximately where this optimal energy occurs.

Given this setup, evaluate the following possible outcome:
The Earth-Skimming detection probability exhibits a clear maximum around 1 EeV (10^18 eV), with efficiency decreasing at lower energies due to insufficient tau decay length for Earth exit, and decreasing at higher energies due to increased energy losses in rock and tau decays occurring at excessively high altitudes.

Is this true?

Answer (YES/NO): YES